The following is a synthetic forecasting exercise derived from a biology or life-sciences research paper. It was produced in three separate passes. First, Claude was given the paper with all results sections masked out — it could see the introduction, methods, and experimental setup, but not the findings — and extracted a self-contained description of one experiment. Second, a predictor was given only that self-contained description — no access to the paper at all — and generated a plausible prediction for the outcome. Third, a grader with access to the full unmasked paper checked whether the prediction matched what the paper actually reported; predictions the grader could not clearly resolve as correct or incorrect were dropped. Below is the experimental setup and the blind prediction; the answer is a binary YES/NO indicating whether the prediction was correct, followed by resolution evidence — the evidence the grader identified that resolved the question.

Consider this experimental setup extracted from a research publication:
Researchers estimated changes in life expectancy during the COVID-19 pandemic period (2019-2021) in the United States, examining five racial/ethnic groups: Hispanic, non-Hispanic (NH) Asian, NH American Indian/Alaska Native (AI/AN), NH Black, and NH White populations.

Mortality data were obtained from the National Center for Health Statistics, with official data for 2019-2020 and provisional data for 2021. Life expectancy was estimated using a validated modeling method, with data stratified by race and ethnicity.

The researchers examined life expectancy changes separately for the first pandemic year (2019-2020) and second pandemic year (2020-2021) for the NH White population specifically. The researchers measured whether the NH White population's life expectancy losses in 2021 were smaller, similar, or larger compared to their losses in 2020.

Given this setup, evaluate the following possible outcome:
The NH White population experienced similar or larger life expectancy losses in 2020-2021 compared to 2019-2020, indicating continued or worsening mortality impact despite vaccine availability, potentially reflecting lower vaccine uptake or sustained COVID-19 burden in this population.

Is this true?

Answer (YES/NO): NO